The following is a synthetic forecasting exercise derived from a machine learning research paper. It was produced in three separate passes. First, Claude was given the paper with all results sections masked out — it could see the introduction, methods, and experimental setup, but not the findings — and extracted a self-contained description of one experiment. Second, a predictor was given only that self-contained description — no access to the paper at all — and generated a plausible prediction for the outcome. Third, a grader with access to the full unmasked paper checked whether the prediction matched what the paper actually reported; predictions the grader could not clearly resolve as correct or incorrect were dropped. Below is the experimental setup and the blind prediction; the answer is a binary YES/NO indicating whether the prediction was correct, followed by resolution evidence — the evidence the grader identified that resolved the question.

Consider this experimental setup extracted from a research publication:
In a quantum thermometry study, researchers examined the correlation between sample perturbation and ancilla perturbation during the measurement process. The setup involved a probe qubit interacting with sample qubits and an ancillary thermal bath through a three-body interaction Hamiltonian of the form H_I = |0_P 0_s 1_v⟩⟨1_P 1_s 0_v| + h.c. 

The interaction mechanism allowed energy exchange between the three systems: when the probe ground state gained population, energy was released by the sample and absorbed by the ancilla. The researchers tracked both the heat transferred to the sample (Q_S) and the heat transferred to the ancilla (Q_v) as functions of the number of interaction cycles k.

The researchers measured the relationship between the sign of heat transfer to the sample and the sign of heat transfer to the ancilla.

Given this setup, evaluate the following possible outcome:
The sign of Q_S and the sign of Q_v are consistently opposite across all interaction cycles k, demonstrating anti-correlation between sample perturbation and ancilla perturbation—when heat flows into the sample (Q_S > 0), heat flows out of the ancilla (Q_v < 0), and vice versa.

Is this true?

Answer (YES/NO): YES